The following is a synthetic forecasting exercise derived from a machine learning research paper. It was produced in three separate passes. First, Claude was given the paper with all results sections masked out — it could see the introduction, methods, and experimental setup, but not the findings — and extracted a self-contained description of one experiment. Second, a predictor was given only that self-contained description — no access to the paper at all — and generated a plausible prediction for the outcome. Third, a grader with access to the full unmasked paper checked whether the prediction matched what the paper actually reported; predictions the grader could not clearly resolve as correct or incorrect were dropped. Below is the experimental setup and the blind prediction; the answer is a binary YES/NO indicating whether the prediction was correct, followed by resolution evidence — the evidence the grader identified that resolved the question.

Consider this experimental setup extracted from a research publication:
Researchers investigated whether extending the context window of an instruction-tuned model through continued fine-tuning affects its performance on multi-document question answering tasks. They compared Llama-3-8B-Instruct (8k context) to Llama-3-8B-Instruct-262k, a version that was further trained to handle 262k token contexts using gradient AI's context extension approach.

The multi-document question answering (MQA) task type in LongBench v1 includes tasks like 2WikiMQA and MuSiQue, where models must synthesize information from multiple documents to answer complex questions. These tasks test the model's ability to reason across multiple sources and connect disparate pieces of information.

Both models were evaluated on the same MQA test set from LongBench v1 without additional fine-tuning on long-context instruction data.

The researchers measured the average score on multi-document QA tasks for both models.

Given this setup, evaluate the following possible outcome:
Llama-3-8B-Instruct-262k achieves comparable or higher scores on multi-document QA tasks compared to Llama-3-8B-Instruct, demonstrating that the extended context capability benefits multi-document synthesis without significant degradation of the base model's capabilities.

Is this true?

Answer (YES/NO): NO